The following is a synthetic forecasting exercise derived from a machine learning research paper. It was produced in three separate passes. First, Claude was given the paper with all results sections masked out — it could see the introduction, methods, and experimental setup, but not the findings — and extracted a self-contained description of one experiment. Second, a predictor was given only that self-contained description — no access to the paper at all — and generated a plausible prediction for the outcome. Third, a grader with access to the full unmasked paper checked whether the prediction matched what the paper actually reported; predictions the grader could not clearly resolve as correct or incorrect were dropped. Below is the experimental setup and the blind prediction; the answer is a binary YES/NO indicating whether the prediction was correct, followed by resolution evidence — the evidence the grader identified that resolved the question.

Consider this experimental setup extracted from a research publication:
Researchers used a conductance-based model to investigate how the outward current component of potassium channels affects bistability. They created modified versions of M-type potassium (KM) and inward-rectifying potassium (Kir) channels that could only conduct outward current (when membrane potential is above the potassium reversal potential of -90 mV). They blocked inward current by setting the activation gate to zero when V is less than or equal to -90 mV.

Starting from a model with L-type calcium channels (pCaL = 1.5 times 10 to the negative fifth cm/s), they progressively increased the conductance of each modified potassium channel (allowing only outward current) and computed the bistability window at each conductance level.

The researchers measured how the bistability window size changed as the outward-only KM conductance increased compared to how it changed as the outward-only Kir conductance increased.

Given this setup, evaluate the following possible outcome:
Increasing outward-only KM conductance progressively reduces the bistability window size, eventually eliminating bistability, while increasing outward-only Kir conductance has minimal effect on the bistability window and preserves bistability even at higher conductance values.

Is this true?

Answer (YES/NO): NO